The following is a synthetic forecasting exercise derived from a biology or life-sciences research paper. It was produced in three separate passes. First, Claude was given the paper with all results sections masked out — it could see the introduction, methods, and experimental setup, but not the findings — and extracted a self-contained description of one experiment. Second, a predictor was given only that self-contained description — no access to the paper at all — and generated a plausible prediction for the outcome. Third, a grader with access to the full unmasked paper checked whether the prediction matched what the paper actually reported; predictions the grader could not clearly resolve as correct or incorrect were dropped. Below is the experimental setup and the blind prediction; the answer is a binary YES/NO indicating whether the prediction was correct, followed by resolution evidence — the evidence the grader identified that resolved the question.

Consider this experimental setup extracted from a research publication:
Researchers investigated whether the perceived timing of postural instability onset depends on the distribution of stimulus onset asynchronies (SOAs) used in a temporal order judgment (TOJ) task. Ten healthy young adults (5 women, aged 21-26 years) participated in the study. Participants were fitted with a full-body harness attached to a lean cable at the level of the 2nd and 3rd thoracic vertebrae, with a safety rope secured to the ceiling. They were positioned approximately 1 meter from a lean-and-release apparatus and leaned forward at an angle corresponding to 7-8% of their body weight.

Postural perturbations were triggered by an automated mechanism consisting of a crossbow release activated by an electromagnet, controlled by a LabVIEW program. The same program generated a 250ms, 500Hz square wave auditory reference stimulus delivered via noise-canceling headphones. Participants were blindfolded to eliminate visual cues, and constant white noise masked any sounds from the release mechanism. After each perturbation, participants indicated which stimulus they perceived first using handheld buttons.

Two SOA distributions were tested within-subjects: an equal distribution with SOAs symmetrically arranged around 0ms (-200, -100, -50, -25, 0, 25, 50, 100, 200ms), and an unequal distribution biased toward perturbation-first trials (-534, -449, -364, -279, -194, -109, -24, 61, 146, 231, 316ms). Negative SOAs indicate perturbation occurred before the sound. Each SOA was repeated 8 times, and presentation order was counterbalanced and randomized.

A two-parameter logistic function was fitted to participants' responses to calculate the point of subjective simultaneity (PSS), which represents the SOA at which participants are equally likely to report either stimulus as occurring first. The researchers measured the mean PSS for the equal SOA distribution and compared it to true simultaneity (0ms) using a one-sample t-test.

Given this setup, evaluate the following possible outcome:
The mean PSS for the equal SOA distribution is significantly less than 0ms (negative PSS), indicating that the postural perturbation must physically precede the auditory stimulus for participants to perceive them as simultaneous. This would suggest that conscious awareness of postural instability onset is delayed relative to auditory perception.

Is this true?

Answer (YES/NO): NO